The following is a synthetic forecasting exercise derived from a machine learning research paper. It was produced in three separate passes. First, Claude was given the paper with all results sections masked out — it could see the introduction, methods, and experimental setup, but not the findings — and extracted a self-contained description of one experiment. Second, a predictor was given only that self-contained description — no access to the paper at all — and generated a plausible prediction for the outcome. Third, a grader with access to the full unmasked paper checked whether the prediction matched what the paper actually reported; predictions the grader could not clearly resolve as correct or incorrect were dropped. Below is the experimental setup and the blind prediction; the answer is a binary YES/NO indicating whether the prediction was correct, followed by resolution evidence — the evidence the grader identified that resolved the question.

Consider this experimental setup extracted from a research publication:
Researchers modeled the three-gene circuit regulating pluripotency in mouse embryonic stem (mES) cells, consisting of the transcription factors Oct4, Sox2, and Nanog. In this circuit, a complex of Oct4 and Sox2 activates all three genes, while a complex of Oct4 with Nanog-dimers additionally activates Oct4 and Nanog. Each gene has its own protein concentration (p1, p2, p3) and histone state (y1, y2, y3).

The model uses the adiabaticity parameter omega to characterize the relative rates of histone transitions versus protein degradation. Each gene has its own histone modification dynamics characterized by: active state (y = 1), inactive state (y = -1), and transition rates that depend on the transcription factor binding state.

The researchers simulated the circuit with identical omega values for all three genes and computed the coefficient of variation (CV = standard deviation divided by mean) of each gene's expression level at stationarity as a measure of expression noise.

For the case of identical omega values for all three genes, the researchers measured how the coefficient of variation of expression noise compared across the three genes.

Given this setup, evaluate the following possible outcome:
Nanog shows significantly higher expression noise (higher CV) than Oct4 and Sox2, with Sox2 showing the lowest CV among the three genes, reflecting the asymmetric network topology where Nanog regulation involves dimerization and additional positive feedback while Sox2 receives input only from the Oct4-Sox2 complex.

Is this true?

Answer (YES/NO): NO